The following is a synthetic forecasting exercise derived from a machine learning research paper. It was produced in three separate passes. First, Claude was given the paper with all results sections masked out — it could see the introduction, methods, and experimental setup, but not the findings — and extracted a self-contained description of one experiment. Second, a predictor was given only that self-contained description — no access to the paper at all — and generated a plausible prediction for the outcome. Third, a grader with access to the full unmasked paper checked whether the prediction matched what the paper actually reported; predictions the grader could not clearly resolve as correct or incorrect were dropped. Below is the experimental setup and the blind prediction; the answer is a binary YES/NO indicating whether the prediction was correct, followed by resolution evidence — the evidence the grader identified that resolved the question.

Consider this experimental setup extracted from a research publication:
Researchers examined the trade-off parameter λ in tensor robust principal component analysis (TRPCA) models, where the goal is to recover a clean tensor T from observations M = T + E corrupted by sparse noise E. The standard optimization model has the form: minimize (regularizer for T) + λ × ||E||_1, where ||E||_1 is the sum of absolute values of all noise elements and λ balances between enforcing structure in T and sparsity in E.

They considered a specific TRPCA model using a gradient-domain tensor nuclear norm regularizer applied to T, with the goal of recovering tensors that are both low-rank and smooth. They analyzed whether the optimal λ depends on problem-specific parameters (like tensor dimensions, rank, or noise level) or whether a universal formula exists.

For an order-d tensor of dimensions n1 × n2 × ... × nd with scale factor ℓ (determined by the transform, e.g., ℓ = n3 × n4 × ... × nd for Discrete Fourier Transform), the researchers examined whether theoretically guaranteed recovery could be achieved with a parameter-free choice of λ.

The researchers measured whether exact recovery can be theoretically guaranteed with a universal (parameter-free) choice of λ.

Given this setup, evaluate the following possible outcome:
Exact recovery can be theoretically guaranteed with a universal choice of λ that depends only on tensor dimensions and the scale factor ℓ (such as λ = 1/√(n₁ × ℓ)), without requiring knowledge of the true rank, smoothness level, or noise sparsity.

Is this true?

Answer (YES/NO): YES